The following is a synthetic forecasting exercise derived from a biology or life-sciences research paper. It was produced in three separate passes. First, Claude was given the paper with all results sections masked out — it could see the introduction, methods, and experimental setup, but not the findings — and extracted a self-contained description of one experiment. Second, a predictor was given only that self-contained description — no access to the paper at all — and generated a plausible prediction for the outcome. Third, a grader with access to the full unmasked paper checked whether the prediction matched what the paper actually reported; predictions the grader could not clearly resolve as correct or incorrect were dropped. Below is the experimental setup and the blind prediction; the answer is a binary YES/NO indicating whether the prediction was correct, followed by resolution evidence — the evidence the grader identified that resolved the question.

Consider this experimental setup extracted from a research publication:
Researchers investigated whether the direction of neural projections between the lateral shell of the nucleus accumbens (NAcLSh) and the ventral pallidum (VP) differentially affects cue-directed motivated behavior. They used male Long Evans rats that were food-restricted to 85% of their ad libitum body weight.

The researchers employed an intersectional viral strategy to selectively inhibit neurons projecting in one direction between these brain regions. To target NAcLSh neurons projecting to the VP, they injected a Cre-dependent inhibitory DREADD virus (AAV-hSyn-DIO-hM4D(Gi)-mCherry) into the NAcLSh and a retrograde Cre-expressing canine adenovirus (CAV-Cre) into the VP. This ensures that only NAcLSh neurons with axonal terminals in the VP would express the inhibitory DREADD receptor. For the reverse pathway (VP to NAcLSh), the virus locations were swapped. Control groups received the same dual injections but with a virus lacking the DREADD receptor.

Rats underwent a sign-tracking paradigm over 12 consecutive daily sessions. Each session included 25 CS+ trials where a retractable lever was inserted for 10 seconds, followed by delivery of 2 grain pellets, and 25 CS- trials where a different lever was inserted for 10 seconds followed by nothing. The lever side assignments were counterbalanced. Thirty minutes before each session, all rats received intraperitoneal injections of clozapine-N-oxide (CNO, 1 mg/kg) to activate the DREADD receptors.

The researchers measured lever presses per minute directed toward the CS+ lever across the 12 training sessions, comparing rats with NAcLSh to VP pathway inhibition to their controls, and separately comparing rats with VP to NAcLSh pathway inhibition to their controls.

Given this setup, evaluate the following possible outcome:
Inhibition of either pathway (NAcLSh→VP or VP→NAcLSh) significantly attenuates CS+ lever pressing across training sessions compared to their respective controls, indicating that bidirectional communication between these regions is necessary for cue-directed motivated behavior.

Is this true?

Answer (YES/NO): NO